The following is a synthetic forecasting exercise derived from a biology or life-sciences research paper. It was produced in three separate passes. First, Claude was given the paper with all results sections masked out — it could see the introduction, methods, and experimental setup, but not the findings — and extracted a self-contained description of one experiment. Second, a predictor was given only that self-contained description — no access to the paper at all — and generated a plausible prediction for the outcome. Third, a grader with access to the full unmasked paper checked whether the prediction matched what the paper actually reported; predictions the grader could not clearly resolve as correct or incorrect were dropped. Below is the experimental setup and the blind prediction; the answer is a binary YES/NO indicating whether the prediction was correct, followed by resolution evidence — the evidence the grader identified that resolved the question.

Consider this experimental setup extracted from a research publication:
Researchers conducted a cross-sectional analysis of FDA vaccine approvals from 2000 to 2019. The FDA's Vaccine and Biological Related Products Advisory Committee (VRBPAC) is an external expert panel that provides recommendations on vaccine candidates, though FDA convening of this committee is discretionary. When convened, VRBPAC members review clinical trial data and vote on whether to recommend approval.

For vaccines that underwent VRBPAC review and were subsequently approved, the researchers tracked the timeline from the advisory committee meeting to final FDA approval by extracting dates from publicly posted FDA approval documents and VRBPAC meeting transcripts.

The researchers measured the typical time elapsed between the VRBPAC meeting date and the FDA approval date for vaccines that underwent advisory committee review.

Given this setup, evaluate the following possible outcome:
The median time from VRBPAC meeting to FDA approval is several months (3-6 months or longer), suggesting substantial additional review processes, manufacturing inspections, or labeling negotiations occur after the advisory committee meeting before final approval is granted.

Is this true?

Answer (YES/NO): YES